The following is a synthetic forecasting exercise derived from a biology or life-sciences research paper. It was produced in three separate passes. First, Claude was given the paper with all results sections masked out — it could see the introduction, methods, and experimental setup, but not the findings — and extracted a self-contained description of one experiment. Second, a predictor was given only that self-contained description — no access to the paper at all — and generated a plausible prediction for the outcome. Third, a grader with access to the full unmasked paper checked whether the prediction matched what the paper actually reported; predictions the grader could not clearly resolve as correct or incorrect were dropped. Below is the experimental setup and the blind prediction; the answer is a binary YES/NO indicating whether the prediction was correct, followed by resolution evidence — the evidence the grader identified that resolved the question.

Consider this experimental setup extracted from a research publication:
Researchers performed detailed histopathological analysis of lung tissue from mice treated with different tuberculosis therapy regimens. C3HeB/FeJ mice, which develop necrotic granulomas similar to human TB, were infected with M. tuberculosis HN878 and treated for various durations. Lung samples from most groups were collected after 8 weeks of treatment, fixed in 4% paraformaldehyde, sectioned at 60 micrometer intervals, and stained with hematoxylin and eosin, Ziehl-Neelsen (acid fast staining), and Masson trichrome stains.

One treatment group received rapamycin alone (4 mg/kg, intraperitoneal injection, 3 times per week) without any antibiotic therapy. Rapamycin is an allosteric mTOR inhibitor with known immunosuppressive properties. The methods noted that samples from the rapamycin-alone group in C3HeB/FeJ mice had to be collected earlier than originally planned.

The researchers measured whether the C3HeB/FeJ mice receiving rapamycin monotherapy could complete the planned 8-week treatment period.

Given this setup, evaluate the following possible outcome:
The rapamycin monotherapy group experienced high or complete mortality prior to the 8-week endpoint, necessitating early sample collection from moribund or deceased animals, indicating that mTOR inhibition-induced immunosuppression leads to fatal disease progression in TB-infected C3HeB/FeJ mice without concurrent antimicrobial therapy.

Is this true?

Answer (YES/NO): YES